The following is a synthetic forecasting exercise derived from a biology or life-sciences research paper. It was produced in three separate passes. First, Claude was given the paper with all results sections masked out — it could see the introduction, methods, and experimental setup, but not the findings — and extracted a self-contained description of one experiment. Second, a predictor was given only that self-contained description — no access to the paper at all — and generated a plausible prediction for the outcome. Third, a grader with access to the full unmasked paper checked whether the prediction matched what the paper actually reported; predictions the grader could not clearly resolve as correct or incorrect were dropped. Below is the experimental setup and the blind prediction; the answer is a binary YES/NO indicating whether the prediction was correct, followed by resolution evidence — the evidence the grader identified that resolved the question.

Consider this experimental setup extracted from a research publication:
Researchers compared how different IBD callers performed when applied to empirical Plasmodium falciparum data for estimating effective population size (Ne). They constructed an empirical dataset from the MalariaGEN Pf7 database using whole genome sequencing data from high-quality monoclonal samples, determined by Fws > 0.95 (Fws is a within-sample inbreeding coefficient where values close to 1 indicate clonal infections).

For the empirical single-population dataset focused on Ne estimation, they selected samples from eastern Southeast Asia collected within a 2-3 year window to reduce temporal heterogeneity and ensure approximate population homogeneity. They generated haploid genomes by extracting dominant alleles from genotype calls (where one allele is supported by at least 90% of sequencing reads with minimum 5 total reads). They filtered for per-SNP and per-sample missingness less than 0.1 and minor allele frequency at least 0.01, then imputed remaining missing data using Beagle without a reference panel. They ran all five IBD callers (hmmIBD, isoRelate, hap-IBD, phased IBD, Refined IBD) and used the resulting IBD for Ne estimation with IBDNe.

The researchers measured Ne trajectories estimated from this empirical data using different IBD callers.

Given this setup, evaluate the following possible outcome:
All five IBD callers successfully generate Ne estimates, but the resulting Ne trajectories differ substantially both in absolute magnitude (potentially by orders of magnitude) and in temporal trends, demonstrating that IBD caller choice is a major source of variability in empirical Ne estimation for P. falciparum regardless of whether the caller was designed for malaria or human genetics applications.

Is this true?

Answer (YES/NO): NO